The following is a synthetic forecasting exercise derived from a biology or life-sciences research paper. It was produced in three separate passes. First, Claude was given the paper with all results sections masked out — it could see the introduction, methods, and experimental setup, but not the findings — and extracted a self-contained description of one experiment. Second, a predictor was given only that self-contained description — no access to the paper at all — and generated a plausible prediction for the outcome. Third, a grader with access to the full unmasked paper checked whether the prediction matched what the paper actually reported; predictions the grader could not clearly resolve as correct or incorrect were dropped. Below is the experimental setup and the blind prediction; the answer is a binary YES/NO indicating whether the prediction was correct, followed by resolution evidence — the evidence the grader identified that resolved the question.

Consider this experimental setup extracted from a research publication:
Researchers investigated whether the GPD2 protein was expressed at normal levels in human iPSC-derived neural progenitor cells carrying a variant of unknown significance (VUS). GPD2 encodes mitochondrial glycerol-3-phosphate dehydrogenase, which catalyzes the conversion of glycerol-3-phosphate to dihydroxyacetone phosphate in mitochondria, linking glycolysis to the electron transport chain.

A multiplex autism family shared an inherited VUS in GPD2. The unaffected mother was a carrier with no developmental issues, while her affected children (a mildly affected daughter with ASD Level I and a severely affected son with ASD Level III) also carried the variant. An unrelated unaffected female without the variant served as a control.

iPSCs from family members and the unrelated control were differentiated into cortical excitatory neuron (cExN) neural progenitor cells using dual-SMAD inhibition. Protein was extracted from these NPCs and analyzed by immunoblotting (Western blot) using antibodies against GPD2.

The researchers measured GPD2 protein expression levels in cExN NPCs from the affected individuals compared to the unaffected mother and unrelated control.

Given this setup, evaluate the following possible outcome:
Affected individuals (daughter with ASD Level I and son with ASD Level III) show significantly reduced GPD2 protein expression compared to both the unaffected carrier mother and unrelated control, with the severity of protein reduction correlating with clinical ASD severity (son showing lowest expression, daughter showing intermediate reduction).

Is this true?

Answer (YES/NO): NO